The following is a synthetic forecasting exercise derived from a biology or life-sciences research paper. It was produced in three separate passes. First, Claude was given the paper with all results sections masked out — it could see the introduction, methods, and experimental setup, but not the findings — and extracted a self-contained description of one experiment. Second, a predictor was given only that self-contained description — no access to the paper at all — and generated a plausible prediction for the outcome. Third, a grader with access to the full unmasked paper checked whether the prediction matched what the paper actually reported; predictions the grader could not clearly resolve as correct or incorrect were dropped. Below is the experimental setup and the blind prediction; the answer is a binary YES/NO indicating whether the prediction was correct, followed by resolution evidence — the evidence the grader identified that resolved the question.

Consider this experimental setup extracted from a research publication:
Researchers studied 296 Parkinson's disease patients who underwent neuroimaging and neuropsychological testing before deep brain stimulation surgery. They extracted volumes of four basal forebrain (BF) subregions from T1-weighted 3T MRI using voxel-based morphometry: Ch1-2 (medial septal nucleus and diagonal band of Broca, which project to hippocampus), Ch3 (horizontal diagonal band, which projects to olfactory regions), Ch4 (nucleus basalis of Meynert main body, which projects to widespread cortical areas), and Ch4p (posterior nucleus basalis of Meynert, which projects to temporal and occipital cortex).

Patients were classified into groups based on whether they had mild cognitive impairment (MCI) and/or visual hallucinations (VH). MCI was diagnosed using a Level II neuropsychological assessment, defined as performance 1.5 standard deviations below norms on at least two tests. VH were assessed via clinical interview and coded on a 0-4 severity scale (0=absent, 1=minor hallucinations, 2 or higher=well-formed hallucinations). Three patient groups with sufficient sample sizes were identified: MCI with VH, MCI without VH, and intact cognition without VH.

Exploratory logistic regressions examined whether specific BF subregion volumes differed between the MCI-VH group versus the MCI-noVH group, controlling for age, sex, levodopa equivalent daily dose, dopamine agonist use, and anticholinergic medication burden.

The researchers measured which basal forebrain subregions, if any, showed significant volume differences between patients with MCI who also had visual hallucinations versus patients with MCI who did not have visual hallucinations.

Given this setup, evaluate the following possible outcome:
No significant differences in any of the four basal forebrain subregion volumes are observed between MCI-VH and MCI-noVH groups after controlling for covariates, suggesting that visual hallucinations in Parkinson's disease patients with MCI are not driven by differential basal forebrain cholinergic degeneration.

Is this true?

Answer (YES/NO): YES